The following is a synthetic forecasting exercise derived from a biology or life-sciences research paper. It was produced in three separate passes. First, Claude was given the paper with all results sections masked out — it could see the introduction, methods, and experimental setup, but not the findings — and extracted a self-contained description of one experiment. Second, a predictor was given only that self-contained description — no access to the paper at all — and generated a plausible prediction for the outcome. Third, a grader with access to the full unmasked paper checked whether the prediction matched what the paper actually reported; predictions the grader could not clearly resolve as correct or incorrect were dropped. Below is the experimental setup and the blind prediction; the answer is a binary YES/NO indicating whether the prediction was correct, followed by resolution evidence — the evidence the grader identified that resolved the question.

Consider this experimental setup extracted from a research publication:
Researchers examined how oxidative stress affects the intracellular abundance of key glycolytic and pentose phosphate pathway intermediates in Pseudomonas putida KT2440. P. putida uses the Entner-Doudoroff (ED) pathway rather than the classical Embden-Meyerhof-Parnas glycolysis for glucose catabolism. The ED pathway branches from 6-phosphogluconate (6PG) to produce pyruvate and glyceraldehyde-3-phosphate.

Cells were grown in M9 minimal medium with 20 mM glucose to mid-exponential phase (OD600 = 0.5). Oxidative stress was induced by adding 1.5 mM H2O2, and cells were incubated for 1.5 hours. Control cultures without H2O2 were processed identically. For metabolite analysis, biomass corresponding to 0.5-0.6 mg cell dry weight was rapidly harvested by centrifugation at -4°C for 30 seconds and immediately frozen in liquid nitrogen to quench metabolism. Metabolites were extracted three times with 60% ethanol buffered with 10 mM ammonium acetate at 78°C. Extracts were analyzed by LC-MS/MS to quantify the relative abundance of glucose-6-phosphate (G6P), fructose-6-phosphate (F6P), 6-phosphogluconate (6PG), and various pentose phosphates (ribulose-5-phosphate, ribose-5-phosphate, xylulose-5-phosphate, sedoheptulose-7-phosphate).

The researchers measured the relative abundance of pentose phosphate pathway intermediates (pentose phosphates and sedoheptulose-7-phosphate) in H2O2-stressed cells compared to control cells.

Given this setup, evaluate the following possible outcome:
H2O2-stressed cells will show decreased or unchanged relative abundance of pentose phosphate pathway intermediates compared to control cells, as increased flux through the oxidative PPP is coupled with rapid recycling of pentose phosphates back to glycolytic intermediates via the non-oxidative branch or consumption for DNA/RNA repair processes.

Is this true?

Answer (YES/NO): NO